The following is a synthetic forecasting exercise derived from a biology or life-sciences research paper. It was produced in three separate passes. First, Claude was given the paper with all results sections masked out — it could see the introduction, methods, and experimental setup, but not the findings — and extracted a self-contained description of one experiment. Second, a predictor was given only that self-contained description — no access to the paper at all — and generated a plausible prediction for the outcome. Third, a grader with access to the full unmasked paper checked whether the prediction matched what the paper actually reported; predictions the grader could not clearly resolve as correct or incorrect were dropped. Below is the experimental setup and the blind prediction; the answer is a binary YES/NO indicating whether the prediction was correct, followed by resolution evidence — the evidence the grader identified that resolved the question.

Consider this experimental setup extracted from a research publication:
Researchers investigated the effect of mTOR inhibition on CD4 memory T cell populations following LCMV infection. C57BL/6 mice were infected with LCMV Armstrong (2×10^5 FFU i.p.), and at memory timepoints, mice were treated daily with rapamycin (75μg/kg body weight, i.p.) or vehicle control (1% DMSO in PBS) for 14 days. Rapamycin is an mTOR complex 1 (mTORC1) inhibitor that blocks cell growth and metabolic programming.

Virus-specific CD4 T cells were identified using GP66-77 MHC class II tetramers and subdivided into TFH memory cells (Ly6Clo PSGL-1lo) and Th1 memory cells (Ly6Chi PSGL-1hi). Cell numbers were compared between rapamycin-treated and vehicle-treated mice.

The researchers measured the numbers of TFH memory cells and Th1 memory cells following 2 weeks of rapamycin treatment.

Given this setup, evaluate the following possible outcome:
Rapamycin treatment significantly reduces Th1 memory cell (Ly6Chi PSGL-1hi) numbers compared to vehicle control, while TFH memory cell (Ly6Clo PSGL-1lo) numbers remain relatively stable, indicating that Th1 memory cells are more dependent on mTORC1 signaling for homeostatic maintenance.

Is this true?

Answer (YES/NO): NO